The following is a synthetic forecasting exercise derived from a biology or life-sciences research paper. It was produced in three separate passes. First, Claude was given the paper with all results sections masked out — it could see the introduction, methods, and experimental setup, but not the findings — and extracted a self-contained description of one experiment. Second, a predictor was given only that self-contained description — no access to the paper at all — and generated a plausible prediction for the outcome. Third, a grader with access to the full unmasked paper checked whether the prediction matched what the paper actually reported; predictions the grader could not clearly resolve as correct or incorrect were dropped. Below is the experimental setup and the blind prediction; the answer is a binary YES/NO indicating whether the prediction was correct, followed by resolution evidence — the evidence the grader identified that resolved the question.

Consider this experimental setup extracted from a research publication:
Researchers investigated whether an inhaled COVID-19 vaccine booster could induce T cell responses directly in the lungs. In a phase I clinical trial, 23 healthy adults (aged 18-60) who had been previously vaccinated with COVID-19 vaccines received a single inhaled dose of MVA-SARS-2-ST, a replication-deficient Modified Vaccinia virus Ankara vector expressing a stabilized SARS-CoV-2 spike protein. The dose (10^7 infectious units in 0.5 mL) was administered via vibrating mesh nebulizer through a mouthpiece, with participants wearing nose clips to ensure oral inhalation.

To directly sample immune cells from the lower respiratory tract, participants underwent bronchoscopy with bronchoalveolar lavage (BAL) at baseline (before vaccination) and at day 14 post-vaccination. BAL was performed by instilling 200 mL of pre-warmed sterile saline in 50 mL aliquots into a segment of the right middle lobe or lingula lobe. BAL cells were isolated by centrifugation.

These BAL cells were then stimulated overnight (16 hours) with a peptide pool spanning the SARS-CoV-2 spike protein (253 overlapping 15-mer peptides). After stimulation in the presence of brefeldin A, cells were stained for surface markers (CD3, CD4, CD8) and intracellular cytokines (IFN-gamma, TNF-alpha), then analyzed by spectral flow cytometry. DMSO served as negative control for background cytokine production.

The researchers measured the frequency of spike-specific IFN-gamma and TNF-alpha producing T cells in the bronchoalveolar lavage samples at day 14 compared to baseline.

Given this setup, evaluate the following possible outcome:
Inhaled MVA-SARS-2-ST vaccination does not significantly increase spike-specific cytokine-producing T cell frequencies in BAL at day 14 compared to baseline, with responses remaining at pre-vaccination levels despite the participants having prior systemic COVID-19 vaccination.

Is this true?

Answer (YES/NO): NO